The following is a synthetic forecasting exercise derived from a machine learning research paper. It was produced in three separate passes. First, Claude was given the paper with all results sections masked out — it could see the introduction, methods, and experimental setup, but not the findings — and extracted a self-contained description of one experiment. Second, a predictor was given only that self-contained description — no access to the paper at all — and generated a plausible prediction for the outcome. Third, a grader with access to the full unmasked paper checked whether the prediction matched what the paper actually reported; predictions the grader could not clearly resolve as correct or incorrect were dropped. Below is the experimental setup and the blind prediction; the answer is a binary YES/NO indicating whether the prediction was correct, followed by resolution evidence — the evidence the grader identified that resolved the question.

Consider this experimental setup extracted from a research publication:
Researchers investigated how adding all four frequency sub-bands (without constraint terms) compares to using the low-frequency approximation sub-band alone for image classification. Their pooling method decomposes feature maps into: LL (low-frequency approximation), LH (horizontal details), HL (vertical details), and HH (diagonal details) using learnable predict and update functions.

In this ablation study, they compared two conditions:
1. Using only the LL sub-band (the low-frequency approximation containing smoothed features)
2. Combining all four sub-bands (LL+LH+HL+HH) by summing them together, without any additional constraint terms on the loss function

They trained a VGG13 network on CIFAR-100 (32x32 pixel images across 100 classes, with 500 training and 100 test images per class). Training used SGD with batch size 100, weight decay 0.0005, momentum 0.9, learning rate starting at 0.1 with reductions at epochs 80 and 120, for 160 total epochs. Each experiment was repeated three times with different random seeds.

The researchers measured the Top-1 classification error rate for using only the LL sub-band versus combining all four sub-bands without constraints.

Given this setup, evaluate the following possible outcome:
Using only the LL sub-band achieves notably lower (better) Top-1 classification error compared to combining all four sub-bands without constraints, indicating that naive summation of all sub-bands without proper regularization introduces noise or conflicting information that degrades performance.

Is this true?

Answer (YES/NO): YES